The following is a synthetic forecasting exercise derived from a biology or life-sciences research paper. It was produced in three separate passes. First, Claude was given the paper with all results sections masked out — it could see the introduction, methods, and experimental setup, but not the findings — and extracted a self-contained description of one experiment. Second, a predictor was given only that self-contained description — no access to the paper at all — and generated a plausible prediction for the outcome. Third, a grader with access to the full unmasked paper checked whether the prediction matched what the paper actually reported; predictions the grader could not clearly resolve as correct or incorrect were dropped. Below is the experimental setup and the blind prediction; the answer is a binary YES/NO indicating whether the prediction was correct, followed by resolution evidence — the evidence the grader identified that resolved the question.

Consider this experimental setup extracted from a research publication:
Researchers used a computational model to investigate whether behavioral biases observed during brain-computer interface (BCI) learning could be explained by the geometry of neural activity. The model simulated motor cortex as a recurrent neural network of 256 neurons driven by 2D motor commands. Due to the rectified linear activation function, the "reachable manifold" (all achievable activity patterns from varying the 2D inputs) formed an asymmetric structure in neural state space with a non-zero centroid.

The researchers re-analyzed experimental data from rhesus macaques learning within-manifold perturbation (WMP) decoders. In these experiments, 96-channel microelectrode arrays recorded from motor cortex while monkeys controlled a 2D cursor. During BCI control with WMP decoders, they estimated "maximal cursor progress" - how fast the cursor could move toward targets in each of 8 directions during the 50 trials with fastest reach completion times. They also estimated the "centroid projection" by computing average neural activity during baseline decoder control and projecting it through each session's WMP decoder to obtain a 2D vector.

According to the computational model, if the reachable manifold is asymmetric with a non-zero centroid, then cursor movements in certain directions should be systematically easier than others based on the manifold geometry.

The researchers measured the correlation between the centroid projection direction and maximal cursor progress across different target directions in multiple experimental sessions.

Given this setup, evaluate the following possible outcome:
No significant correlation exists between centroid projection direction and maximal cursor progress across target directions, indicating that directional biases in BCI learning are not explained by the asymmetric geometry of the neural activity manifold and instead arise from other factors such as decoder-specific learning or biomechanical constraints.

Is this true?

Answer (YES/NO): NO